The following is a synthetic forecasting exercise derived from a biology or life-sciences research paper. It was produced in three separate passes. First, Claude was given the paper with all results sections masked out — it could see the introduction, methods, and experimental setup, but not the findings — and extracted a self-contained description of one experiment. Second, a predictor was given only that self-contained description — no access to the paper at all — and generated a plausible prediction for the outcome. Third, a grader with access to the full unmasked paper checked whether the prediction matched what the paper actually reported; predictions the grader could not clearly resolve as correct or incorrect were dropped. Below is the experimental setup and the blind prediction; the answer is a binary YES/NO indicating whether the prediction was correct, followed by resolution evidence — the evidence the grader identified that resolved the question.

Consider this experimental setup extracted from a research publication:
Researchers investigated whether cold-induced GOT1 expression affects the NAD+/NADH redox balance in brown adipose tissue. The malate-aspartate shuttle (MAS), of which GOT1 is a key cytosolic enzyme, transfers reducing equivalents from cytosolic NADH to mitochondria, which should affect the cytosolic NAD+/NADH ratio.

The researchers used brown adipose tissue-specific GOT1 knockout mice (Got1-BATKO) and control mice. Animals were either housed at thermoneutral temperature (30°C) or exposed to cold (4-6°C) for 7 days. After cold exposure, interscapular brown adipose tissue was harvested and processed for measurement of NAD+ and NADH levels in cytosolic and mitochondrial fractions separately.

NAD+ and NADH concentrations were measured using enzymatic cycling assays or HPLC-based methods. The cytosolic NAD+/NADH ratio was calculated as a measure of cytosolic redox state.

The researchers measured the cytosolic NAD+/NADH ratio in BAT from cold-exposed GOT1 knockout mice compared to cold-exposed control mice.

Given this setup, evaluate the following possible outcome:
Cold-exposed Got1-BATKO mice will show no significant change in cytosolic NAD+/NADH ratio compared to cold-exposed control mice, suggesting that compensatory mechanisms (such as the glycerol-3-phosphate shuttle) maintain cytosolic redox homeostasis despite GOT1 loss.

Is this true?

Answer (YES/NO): NO